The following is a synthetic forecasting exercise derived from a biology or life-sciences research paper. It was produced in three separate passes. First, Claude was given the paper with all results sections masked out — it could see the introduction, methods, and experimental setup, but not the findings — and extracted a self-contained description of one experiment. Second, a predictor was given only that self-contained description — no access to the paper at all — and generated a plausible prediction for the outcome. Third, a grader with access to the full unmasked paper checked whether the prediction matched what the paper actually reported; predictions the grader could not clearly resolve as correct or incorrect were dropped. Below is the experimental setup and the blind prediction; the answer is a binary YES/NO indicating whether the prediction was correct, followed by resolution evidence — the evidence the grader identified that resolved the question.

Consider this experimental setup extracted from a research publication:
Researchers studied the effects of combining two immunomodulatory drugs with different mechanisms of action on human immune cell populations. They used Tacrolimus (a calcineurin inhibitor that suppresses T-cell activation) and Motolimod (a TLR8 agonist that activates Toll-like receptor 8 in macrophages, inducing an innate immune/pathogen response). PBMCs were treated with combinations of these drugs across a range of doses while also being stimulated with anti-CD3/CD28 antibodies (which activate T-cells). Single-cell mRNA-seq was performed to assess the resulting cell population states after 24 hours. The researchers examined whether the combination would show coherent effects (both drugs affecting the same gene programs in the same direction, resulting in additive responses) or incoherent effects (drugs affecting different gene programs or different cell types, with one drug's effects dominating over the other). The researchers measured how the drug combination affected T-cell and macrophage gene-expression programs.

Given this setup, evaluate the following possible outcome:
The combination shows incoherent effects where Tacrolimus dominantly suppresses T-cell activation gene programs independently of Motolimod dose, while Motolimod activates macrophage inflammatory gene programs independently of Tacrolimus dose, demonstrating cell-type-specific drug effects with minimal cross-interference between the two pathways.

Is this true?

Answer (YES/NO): NO